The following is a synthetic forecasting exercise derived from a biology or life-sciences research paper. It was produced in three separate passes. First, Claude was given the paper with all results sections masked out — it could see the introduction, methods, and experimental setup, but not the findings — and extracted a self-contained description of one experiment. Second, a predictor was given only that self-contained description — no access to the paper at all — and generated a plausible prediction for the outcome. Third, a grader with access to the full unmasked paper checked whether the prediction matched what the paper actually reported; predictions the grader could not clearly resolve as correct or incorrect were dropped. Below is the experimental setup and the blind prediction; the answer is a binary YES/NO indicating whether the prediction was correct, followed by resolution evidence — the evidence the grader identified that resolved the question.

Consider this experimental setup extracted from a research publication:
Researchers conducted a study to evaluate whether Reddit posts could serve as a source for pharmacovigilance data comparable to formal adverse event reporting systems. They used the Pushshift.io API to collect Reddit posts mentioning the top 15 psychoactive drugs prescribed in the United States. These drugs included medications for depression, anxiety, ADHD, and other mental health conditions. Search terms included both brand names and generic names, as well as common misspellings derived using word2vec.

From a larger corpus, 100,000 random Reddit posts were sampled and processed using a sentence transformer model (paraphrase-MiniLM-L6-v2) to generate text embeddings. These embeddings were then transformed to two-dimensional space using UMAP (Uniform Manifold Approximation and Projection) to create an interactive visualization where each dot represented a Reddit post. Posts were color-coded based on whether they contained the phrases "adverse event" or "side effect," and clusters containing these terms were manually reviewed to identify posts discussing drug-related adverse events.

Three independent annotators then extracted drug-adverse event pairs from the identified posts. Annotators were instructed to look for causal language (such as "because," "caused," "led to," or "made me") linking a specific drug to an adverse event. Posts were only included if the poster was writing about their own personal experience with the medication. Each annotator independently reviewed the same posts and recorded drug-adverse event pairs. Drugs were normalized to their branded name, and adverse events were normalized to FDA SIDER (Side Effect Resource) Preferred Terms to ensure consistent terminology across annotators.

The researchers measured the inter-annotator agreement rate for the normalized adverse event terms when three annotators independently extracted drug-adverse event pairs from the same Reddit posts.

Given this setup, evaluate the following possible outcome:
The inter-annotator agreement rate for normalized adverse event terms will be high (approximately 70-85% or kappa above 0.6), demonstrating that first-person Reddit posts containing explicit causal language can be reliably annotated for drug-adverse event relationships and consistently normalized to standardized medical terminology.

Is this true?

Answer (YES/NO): NO